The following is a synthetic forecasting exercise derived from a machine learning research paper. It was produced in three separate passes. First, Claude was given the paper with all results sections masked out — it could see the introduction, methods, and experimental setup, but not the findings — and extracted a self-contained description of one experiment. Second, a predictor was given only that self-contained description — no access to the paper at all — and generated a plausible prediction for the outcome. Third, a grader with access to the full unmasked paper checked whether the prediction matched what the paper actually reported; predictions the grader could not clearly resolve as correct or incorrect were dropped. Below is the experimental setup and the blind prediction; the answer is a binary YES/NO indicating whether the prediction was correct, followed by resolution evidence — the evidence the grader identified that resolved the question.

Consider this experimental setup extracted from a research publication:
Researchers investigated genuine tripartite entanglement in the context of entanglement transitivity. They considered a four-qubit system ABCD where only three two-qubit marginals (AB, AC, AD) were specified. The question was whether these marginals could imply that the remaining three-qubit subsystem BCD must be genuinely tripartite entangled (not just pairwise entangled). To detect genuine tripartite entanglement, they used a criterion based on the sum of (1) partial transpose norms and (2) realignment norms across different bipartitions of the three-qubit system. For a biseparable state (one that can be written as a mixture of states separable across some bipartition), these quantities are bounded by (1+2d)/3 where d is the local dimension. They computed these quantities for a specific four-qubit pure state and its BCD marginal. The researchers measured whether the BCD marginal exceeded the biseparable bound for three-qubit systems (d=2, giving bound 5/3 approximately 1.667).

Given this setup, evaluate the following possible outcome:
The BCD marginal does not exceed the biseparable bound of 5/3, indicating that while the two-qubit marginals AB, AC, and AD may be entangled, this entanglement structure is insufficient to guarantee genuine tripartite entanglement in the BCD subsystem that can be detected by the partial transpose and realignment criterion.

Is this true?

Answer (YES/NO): NO